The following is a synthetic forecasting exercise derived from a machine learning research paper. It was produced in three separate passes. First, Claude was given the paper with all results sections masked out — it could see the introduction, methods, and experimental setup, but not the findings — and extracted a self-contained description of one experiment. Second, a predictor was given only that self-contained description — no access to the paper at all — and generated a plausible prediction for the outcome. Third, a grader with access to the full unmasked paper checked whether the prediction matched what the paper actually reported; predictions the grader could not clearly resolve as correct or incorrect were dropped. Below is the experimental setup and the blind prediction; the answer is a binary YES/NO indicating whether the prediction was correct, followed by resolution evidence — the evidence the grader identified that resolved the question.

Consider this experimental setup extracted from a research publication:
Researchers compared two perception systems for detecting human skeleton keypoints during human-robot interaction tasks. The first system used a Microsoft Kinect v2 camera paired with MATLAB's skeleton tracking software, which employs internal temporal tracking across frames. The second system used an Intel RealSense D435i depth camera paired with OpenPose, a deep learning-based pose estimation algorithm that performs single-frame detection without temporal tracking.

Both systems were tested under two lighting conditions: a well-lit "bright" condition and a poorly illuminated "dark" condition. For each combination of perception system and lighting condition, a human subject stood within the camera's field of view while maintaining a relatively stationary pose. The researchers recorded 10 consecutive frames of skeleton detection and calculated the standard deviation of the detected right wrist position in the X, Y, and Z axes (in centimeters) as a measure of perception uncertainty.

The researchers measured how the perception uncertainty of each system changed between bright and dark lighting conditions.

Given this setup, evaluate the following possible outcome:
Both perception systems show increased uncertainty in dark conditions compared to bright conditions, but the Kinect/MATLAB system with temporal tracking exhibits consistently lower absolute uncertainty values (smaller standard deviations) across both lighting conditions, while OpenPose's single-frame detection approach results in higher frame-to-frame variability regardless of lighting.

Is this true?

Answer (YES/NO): NO